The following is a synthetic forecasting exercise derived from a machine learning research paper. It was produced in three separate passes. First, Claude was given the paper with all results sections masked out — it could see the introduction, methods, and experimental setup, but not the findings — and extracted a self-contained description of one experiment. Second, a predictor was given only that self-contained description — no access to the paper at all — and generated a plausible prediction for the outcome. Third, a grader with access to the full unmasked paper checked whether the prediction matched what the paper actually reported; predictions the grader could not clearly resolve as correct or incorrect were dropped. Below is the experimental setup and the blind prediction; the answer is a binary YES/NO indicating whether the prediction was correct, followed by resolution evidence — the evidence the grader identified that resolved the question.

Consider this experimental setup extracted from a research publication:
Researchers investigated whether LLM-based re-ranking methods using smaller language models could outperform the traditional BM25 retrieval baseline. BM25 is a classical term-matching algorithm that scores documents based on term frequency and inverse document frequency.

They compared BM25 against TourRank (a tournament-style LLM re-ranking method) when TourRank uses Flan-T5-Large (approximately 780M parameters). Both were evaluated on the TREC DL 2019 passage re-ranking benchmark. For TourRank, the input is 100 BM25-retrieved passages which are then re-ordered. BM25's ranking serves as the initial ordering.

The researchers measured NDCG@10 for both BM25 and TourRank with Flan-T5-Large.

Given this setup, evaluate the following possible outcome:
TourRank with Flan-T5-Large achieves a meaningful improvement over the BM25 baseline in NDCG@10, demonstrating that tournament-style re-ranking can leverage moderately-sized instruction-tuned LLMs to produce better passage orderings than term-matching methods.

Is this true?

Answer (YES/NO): NO